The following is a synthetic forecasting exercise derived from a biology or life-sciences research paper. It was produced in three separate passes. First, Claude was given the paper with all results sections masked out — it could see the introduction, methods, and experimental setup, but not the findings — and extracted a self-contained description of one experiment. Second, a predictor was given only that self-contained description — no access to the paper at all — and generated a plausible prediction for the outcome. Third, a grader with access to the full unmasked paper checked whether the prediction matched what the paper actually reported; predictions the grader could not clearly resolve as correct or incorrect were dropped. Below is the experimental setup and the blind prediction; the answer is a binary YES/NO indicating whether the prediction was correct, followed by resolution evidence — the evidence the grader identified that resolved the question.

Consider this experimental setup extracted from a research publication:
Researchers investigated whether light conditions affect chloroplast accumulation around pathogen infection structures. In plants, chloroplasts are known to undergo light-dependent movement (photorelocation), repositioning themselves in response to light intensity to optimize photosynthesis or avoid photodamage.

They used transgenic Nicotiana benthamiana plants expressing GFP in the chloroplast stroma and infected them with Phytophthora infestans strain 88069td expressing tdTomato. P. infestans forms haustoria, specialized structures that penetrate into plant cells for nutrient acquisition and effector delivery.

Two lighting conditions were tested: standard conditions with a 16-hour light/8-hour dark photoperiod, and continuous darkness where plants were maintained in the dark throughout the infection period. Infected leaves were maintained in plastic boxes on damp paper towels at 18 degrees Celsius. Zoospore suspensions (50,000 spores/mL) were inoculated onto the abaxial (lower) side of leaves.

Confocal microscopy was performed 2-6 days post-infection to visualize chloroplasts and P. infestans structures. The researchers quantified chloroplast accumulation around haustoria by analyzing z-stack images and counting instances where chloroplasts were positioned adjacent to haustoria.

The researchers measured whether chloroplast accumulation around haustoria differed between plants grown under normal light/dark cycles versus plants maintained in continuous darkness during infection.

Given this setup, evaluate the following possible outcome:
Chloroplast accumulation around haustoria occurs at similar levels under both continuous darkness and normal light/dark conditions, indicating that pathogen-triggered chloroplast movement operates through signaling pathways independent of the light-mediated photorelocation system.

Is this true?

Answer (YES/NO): YES